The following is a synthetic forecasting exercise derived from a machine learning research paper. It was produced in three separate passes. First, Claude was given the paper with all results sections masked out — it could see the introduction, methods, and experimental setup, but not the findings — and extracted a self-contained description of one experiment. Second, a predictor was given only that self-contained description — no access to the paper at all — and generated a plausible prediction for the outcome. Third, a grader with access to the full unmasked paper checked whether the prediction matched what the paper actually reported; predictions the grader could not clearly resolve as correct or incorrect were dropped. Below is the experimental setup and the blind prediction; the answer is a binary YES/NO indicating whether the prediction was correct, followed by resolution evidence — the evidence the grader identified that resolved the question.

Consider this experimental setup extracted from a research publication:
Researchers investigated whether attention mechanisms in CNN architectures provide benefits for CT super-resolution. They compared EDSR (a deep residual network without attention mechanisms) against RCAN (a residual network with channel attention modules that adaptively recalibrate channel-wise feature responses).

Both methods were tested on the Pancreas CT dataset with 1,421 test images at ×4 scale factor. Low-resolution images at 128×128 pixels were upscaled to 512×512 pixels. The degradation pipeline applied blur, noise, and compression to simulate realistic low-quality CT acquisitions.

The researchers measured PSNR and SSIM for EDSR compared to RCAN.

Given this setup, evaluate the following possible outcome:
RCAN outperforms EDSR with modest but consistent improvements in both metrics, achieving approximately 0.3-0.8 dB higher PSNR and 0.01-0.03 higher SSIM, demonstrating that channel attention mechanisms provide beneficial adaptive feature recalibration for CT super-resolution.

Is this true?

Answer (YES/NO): NO